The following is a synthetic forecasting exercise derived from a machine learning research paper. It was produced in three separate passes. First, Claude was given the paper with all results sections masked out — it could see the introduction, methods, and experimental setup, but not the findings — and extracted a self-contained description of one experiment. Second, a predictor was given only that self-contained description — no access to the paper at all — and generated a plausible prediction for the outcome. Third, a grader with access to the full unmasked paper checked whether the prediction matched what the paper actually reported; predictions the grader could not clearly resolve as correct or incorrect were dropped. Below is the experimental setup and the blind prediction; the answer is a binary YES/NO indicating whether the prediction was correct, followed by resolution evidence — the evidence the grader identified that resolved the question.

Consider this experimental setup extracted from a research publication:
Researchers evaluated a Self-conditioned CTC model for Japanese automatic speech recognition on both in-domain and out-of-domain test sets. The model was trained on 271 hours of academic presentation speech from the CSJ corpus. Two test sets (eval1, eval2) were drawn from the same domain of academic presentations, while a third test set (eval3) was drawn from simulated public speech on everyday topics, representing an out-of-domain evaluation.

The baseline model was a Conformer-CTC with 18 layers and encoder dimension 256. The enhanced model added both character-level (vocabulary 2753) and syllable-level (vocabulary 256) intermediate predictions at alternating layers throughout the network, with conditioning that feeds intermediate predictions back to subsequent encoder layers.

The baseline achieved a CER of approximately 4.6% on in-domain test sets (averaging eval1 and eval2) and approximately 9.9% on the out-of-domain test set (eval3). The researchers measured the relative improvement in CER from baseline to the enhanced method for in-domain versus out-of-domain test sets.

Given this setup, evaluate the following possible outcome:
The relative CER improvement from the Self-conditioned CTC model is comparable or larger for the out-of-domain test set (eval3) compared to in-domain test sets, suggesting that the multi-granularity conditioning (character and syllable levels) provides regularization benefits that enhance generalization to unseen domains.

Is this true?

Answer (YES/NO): YES